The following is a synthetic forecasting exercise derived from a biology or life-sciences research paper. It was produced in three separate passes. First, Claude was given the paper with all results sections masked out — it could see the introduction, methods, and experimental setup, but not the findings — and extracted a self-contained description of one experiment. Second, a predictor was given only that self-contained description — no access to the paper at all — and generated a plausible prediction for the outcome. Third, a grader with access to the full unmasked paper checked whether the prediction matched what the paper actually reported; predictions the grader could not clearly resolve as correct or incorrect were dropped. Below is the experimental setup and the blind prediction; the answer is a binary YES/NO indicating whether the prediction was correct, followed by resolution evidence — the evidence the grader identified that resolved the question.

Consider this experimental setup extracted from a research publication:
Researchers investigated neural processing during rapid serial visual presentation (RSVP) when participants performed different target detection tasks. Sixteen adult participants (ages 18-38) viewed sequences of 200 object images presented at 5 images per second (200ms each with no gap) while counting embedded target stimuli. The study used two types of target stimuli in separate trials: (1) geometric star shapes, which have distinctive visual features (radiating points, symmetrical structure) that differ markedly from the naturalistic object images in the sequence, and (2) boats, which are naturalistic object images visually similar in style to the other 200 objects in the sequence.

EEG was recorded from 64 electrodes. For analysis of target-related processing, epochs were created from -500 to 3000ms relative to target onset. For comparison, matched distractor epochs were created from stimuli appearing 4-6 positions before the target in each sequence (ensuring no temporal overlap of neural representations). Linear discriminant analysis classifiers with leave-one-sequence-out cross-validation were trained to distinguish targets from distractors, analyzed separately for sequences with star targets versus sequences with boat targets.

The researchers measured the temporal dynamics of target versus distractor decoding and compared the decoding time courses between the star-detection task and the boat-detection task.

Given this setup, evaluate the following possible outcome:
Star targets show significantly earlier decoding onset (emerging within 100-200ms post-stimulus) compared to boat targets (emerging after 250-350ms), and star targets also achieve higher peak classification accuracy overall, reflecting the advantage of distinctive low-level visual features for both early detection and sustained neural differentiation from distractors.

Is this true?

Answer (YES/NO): NO